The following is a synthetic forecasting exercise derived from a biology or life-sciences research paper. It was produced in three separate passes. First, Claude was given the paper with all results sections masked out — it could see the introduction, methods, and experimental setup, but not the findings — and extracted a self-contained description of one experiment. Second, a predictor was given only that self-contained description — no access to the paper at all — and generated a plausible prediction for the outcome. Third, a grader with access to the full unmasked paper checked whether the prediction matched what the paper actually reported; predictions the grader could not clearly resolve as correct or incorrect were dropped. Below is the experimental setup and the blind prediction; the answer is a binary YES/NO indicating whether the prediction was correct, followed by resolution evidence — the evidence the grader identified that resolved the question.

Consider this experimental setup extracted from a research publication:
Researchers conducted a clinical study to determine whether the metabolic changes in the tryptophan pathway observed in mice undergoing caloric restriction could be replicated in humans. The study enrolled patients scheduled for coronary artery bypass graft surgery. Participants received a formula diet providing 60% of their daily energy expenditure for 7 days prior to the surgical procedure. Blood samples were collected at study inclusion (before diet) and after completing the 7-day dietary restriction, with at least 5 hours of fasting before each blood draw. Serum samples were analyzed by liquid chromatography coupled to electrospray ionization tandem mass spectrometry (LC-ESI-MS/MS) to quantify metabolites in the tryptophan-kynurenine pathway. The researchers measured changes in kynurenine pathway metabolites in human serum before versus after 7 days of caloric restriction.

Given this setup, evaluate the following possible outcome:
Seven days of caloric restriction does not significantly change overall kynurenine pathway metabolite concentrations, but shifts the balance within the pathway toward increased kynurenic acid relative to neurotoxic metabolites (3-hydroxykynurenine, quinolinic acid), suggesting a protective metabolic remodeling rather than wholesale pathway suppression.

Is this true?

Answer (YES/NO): NO